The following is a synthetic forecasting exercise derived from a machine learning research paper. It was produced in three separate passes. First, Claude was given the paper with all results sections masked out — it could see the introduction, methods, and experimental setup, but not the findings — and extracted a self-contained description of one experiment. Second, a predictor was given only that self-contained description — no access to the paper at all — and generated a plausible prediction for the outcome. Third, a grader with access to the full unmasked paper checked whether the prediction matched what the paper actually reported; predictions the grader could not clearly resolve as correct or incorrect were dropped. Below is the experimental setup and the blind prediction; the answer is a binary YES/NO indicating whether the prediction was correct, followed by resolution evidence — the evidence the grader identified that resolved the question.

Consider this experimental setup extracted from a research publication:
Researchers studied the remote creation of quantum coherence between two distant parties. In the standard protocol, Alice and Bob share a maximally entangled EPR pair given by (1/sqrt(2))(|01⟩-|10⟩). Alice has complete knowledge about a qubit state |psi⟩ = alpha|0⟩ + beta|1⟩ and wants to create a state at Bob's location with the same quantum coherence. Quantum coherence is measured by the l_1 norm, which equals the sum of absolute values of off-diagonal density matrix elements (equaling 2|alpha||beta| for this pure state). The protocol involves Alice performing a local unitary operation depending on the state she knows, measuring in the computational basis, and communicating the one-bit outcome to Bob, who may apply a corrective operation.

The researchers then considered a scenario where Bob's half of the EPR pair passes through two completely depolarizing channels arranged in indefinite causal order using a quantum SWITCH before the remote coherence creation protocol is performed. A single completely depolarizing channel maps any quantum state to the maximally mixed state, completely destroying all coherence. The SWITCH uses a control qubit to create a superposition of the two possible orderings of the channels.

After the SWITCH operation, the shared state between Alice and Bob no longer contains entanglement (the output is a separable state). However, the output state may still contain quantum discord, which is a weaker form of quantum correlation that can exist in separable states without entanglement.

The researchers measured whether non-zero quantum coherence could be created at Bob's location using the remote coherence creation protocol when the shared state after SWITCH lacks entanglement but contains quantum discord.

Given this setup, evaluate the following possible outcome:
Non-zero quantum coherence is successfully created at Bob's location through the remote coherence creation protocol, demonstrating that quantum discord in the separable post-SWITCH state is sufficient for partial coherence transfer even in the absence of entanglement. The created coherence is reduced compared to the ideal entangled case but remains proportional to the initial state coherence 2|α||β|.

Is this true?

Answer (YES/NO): YES